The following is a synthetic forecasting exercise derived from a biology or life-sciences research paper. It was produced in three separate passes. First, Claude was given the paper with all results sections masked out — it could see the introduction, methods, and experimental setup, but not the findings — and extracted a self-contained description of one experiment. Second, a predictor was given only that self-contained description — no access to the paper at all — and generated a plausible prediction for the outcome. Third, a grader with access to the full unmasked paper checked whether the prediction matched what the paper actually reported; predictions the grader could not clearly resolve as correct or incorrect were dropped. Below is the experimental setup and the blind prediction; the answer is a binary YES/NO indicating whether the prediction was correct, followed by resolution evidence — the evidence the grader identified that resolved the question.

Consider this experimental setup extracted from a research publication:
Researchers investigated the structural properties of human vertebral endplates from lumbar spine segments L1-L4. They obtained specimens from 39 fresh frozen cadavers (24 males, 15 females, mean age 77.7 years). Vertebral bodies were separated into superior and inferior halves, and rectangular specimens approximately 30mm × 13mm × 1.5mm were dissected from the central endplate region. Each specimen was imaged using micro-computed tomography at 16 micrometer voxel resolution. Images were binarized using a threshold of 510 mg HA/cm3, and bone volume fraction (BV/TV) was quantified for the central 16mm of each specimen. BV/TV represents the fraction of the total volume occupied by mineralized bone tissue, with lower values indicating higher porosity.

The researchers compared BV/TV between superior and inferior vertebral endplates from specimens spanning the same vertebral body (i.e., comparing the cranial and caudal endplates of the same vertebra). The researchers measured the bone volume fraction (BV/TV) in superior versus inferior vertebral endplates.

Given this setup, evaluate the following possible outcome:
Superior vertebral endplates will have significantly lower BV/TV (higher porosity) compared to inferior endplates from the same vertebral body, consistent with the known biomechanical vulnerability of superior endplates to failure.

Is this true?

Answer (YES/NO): NO